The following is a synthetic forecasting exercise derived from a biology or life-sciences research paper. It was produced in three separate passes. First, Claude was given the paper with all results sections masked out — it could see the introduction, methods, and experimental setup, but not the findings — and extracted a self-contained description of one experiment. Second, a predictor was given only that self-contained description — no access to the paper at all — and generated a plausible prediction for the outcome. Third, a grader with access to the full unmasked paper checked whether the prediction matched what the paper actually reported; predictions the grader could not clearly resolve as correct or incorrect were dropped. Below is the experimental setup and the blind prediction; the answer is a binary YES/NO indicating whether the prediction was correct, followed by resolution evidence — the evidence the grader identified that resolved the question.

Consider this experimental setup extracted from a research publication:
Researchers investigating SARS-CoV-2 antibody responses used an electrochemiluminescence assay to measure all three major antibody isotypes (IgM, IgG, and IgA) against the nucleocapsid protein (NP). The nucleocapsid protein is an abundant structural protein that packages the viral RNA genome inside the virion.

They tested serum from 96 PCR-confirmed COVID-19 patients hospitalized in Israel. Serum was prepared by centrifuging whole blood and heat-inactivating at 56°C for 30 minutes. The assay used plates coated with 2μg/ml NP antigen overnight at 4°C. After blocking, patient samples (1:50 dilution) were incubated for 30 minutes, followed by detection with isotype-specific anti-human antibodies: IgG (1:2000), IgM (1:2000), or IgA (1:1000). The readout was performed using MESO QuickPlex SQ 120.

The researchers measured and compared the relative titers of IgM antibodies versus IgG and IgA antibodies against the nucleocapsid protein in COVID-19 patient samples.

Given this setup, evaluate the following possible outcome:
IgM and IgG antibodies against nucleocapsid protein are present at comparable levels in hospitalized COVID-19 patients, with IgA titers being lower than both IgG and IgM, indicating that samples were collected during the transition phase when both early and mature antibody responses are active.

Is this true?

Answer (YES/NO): NO